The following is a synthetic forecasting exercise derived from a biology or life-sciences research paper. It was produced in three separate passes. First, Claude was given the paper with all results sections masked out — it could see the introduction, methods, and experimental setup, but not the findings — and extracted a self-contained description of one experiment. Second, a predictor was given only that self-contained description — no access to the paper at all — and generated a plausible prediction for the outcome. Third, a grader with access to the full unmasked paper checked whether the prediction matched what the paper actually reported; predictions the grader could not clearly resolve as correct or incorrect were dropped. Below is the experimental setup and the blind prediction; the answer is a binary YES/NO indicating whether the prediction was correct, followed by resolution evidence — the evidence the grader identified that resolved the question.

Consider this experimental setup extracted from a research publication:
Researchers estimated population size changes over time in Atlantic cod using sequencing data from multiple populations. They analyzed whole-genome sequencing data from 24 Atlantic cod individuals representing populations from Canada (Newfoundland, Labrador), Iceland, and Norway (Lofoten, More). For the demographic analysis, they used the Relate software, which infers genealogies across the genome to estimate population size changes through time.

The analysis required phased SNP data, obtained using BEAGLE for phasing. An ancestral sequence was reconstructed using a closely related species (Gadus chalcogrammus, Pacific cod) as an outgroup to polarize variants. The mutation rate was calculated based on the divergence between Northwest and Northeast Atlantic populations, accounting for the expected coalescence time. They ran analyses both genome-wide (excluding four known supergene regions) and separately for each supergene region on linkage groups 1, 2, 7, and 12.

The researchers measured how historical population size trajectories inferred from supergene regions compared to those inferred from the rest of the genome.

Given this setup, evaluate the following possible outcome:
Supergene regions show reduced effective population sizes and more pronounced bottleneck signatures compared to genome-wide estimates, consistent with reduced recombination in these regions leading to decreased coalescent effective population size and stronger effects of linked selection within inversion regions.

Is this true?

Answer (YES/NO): NO